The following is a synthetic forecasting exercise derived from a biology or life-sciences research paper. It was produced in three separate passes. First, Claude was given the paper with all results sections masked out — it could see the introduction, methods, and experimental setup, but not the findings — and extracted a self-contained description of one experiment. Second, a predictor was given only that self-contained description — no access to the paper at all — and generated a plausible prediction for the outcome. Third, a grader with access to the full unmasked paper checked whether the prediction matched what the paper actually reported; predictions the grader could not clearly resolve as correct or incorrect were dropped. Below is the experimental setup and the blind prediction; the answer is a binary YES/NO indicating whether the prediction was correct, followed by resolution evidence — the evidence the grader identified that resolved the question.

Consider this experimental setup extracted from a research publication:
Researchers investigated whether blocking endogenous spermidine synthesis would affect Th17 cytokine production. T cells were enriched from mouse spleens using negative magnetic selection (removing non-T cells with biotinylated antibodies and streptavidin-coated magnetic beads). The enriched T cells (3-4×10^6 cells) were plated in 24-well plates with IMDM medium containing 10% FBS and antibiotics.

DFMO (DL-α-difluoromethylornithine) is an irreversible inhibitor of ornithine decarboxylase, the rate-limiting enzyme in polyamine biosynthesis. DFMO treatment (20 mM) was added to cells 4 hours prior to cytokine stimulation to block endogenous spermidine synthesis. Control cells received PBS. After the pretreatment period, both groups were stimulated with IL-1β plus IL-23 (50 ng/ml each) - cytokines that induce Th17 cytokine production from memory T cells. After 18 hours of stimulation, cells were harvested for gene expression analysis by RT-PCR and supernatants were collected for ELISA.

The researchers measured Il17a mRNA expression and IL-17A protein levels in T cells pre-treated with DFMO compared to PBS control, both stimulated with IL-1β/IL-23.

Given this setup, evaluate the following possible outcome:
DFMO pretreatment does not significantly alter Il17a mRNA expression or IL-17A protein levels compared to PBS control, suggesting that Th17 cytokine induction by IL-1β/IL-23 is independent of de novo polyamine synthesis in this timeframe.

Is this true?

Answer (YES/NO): NO